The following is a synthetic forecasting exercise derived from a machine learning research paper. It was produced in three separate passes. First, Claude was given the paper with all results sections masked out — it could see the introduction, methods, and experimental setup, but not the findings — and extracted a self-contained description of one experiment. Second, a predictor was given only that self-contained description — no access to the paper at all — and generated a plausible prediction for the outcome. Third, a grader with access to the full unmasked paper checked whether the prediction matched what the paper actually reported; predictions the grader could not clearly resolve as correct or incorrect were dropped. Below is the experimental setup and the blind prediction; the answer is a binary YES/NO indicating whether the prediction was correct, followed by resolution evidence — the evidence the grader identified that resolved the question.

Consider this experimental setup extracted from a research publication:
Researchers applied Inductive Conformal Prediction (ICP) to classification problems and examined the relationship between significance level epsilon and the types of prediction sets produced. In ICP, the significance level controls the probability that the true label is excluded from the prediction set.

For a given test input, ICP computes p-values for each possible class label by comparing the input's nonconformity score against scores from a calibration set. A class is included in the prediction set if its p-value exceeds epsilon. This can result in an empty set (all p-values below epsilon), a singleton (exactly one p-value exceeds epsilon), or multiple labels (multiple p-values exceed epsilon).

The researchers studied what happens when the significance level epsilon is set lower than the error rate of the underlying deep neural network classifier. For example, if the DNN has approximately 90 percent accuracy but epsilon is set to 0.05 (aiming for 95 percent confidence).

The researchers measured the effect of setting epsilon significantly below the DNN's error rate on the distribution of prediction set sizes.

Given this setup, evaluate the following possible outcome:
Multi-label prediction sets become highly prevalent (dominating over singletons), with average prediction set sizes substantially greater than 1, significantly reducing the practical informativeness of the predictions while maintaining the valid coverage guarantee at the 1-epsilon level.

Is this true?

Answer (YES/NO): YES